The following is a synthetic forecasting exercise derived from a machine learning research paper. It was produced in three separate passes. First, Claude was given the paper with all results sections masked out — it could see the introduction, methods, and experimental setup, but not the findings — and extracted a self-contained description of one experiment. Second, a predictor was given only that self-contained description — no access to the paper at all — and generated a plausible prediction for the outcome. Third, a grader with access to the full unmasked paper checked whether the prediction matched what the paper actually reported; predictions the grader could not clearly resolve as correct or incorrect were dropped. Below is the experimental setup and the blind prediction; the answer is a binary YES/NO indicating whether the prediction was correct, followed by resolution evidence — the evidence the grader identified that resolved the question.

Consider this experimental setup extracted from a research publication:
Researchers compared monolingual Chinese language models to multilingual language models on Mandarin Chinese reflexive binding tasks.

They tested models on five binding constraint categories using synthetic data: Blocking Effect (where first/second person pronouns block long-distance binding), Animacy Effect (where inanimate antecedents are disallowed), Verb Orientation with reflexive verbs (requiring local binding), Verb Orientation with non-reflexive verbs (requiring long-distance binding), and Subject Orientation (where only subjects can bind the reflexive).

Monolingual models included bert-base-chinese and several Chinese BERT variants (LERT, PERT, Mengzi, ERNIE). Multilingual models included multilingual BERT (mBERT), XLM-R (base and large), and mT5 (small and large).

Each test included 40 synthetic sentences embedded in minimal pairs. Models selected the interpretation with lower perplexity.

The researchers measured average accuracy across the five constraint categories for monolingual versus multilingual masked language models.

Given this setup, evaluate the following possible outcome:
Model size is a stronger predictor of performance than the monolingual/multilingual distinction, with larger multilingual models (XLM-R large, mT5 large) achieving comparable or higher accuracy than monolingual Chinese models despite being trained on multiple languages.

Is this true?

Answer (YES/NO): NO